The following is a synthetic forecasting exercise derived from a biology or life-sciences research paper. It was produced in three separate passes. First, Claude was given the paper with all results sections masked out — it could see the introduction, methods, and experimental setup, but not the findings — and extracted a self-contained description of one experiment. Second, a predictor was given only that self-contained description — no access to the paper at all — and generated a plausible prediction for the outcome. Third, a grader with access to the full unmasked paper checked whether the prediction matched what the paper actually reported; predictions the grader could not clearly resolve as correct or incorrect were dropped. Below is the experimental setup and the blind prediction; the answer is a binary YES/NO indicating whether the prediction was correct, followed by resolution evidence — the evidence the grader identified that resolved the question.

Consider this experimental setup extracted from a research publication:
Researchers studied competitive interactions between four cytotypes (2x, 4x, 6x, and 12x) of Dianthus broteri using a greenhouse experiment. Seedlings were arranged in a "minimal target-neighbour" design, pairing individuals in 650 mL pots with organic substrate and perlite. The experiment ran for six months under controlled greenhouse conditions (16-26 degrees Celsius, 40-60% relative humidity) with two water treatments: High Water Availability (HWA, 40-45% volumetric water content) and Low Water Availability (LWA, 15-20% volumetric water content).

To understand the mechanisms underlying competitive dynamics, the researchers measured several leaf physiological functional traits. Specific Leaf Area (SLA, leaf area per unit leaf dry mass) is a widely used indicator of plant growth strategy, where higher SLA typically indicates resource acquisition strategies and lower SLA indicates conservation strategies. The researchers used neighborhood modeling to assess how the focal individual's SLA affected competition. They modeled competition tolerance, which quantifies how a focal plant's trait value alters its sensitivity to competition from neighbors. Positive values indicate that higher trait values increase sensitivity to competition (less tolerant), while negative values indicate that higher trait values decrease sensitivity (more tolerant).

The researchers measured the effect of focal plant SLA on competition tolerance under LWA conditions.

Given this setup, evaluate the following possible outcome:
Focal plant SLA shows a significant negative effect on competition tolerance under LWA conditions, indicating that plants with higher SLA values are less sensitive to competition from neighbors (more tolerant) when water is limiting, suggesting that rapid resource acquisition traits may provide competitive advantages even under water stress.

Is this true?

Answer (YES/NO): NO